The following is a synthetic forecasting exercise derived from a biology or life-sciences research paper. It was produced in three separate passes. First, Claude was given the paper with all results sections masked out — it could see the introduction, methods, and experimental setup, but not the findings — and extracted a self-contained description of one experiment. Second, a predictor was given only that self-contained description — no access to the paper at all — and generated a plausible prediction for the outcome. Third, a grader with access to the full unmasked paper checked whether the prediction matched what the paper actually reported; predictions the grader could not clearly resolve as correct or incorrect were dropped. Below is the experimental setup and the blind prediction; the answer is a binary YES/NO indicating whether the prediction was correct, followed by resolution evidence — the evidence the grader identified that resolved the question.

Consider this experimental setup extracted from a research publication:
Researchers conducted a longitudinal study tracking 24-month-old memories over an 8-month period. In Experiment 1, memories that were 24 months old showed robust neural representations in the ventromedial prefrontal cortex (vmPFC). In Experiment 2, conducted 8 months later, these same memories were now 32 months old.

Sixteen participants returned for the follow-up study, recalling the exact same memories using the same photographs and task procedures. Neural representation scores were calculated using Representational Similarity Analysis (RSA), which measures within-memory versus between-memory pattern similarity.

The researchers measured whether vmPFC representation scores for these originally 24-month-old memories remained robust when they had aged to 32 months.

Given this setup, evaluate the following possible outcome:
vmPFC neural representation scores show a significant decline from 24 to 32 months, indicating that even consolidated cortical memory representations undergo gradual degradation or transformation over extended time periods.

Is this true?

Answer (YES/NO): YES